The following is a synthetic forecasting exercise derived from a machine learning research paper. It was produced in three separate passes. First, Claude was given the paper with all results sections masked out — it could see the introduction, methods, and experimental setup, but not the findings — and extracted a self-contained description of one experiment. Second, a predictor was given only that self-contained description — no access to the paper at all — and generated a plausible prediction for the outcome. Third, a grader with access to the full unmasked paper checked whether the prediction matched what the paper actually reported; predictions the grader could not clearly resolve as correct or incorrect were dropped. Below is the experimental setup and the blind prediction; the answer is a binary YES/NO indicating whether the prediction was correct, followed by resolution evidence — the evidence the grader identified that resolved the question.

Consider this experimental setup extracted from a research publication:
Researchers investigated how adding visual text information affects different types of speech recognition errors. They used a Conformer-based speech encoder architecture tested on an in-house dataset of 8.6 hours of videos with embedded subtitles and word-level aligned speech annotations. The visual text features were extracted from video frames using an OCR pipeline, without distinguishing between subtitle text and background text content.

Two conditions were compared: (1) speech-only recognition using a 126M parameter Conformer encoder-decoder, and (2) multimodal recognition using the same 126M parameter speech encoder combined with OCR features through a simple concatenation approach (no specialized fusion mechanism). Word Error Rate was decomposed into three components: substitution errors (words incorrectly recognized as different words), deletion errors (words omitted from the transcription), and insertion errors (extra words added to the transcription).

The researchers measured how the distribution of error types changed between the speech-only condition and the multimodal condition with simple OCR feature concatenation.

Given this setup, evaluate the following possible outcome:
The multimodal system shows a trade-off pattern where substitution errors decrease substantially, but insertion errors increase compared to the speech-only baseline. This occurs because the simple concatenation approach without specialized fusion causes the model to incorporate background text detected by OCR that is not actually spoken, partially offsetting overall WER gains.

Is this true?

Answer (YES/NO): YES